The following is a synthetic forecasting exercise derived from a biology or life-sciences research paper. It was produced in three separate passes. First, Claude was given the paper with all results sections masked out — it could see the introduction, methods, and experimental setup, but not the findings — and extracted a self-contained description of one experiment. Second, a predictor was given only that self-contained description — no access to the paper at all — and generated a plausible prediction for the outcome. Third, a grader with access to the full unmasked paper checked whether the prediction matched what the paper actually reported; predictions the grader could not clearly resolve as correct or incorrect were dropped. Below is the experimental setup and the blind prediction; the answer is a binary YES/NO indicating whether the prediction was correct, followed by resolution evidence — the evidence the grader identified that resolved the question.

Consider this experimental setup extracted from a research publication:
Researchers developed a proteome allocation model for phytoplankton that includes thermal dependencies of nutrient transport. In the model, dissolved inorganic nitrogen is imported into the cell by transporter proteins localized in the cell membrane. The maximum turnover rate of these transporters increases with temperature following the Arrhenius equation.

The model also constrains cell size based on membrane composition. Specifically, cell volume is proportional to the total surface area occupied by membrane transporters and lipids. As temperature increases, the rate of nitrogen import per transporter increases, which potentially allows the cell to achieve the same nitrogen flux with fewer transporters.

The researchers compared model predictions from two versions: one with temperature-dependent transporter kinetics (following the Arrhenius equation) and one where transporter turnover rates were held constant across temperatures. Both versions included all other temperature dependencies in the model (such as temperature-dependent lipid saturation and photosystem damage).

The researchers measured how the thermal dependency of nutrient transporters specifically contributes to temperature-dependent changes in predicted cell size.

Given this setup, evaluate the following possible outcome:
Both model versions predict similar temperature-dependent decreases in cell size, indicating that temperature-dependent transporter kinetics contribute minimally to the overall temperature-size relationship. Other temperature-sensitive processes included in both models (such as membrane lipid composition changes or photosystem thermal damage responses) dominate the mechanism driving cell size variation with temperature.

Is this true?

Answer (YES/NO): NO